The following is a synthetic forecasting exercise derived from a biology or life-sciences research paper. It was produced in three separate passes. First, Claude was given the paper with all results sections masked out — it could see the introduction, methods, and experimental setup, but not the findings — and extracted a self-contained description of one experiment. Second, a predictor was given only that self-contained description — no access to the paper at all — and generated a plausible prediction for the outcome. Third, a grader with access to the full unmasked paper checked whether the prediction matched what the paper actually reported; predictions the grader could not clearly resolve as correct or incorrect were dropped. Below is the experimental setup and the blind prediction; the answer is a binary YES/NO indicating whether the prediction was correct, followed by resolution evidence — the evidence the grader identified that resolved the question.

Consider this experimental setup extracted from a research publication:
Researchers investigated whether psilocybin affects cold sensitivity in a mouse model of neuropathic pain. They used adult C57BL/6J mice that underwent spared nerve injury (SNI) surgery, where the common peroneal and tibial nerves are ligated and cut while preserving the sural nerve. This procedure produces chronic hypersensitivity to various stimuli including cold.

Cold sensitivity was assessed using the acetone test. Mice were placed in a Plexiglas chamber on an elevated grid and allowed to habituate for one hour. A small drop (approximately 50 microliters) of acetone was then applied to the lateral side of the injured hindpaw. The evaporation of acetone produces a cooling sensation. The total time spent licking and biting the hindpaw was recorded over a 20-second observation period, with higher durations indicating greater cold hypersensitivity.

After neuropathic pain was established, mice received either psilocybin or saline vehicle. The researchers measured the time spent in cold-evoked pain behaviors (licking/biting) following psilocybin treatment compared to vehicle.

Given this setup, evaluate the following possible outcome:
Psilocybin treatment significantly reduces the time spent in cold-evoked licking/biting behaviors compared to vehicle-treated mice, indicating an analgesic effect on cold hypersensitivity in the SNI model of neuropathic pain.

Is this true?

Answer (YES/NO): NO